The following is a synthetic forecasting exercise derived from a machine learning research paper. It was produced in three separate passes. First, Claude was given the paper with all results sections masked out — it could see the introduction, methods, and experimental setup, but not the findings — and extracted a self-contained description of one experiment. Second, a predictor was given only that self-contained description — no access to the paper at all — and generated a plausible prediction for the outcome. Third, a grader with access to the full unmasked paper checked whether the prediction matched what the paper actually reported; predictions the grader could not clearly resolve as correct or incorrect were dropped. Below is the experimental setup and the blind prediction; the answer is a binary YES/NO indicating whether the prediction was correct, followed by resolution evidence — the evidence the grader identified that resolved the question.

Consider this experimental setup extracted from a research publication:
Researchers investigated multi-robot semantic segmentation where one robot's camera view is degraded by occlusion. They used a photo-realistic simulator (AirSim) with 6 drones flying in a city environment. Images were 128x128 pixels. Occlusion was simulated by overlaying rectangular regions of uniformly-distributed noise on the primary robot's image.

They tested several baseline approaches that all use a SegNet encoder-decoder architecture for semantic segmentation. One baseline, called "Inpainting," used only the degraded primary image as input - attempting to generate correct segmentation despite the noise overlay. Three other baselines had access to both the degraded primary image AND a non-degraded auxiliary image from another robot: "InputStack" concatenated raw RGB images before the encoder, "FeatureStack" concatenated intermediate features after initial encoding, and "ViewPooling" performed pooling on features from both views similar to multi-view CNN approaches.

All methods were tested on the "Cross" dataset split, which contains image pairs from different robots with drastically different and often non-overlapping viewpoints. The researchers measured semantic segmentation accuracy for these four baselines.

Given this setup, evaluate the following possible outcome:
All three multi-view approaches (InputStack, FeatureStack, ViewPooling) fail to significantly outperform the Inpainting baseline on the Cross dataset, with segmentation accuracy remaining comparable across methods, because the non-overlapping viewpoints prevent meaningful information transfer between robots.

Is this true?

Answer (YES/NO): NO